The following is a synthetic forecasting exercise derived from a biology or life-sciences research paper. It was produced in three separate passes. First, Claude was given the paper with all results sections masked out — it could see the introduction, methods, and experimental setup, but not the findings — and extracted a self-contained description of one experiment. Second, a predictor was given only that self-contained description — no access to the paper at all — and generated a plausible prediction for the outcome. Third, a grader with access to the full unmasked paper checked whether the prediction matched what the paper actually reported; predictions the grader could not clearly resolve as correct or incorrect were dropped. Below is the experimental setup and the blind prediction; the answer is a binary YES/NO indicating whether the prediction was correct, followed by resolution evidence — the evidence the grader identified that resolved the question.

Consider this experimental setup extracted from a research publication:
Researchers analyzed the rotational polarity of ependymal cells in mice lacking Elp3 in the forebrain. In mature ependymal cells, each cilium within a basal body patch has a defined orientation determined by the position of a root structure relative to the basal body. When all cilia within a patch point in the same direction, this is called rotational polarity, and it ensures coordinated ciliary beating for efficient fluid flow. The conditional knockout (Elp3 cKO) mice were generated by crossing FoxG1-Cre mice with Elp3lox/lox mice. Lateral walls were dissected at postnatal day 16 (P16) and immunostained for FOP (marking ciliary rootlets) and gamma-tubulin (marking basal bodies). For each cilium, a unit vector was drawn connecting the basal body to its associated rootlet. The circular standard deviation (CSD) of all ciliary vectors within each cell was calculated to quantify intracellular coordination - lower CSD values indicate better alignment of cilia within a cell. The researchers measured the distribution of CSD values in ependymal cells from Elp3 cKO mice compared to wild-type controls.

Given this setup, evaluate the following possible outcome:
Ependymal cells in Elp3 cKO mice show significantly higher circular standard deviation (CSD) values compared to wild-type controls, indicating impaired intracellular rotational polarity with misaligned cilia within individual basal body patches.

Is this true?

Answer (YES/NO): YES